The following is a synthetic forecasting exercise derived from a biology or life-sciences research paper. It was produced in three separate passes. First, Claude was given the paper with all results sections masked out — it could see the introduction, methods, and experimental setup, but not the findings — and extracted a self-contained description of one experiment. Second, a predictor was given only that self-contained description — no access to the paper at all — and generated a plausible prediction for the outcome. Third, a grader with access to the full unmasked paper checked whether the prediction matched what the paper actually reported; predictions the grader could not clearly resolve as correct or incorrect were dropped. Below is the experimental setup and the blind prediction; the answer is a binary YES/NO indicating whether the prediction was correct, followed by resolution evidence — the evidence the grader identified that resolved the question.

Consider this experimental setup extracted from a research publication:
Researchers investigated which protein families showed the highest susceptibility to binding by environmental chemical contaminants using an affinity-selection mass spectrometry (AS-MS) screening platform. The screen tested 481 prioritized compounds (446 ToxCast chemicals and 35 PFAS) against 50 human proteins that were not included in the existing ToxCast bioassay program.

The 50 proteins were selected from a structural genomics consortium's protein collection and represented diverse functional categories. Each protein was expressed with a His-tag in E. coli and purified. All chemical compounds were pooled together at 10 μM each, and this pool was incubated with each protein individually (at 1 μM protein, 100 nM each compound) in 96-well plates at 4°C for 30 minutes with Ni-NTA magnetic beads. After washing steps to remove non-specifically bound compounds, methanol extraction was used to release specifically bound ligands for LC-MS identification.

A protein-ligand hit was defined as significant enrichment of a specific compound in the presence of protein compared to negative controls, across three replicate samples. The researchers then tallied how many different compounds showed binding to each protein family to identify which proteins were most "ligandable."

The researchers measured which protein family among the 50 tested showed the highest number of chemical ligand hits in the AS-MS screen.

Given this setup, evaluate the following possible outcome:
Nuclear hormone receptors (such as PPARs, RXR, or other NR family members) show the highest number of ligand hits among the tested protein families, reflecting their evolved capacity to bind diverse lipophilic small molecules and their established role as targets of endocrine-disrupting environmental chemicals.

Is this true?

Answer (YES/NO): NO